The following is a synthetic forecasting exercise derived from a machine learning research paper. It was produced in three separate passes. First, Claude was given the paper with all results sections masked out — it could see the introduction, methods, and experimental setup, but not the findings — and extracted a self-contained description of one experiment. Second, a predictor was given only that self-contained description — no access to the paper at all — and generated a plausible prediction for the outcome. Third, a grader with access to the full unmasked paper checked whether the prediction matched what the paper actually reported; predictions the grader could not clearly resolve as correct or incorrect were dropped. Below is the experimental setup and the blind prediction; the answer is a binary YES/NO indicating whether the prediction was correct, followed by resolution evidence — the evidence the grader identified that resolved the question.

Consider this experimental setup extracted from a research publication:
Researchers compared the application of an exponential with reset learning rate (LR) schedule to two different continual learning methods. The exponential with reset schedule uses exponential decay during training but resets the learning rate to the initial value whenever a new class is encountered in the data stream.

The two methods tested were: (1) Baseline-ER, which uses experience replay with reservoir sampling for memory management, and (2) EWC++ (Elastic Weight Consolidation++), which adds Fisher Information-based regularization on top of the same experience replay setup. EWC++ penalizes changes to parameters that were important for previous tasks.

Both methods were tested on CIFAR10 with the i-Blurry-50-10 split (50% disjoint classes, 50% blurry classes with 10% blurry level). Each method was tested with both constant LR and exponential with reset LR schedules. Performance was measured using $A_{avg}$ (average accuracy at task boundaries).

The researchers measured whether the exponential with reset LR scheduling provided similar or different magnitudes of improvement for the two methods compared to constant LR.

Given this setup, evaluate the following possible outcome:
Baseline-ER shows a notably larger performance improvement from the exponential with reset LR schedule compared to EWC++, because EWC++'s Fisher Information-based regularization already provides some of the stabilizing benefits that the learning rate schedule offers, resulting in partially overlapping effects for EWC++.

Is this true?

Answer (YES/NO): NO